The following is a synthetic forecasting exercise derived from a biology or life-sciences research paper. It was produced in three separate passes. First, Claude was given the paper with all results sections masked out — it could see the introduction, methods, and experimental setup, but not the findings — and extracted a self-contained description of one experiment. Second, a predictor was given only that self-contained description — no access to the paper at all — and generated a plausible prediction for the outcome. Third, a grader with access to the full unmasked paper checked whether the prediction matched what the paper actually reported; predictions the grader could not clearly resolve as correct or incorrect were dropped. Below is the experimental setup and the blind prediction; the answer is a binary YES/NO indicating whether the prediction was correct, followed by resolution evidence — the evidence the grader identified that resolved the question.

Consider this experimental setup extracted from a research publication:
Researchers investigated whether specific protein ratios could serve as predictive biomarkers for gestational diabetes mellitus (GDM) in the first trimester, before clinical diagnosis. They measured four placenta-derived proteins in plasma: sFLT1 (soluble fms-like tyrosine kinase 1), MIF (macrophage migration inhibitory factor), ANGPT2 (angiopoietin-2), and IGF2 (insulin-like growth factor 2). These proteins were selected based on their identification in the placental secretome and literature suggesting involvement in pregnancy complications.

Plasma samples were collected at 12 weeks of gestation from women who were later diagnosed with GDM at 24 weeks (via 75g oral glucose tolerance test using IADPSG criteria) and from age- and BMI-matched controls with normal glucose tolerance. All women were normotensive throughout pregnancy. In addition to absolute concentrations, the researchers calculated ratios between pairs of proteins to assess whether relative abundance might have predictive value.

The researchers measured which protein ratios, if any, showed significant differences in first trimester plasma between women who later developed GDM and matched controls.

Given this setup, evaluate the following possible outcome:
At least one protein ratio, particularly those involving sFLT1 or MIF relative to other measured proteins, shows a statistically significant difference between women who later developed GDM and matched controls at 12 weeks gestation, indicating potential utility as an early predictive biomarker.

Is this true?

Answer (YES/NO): YES